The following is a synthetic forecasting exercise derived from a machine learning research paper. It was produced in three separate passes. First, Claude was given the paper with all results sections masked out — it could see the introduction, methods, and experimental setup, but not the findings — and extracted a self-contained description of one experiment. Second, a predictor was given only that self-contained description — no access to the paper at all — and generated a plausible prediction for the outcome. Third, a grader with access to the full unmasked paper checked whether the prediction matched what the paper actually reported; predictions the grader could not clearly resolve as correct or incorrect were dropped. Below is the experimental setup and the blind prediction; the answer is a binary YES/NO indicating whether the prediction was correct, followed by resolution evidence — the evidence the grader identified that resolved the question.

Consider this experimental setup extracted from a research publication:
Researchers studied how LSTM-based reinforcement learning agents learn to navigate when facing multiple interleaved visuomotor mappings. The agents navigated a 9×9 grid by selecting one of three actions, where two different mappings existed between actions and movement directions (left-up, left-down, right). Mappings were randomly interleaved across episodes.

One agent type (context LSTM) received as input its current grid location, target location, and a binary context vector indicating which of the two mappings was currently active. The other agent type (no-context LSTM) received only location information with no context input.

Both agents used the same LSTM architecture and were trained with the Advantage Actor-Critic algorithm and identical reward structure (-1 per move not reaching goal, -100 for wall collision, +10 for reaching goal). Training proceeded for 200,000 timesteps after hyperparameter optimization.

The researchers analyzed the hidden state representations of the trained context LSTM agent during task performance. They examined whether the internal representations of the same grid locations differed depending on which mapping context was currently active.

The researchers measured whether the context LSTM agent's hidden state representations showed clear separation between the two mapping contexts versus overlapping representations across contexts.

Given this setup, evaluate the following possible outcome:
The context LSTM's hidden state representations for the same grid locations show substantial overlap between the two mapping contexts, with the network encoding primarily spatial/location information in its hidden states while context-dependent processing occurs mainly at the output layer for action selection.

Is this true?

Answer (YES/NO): NO